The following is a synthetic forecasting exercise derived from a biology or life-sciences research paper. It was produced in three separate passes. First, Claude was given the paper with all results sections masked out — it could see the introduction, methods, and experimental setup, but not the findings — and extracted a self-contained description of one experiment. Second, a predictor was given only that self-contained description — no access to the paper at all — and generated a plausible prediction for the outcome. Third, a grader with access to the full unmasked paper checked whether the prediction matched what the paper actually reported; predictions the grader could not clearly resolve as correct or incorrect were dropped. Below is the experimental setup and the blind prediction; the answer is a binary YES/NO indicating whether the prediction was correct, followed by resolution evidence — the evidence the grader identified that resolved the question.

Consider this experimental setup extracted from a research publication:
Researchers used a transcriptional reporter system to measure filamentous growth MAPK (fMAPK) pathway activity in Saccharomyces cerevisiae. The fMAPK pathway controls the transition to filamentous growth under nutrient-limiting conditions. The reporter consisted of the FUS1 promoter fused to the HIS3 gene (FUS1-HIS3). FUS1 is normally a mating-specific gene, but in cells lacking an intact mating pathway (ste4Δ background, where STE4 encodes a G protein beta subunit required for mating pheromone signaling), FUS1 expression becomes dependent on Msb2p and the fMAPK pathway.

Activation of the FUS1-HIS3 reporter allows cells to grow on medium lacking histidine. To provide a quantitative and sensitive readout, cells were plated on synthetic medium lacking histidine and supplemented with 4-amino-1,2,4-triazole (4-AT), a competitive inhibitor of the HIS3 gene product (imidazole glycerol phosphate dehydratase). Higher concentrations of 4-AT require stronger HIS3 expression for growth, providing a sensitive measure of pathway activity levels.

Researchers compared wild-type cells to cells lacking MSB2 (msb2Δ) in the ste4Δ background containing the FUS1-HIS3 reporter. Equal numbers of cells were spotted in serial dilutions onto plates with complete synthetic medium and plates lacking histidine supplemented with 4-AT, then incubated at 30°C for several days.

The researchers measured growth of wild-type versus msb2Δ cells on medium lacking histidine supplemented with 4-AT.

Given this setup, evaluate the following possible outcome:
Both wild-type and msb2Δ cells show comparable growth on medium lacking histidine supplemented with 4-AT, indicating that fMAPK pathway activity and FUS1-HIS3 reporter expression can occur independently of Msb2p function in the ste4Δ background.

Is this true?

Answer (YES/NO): NO